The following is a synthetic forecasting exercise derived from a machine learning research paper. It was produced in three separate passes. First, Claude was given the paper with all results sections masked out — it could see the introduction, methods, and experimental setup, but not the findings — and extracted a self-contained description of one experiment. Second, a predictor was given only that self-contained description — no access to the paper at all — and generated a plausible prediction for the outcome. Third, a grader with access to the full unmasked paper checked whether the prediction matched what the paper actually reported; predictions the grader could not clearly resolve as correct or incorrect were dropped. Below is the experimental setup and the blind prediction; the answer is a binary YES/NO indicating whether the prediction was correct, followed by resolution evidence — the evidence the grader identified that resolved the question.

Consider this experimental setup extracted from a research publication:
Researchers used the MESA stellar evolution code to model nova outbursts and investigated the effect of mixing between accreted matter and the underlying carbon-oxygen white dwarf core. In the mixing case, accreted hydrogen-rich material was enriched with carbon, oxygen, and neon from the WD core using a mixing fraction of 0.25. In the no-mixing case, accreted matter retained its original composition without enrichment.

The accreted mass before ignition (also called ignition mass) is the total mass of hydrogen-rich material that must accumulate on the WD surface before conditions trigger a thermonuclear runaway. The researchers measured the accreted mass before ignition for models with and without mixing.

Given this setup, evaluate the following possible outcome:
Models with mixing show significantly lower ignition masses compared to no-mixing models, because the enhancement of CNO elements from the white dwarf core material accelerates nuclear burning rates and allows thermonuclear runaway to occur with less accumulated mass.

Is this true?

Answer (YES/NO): YES